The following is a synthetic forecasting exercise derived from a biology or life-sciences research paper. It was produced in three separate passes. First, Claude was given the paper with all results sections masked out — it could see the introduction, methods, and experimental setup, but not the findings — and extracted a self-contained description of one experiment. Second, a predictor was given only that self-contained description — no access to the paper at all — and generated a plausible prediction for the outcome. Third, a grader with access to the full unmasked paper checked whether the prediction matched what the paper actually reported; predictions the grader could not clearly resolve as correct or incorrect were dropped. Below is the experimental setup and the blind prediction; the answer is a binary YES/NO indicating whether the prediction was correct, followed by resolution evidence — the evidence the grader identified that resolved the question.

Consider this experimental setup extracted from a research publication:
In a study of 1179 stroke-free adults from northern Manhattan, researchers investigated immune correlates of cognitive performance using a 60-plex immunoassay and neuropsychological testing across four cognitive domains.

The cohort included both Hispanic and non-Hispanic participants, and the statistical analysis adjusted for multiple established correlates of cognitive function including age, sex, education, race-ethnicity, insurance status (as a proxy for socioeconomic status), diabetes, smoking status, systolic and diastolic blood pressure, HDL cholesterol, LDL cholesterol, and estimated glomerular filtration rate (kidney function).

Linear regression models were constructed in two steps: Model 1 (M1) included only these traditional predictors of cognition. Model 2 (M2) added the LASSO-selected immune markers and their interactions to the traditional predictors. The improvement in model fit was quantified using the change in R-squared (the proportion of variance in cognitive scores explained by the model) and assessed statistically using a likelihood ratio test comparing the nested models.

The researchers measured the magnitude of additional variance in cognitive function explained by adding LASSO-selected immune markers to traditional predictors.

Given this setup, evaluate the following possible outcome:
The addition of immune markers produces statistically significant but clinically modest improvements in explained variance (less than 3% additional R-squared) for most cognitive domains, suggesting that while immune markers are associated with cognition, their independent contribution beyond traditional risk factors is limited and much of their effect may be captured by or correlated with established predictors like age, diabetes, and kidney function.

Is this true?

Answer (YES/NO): YES